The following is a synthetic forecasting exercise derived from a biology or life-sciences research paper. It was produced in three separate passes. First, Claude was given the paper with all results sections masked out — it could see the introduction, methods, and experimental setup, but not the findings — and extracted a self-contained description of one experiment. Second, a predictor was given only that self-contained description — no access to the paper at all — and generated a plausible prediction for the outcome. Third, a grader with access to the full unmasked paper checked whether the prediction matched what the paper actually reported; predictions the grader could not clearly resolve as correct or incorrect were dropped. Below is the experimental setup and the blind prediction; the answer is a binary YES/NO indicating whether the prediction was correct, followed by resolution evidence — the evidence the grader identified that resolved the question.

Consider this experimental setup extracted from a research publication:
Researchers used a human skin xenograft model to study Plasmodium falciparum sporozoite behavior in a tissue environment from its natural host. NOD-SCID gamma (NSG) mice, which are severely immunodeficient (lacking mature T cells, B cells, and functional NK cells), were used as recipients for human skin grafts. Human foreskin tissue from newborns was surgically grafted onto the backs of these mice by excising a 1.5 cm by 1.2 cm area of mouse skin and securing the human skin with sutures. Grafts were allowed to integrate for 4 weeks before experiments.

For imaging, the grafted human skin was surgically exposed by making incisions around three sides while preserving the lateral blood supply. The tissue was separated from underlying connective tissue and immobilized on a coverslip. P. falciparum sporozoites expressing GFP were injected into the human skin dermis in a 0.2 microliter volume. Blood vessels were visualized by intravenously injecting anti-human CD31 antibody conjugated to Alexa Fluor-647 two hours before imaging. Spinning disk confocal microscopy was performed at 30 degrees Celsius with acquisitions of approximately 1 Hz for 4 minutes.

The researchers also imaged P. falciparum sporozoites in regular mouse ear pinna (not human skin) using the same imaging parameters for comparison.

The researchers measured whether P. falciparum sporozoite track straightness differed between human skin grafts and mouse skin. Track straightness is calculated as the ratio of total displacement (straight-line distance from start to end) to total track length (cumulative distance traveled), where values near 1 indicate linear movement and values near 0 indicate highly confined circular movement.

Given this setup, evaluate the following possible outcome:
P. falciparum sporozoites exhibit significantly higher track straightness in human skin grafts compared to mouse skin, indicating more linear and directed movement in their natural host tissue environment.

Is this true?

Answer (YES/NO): NO